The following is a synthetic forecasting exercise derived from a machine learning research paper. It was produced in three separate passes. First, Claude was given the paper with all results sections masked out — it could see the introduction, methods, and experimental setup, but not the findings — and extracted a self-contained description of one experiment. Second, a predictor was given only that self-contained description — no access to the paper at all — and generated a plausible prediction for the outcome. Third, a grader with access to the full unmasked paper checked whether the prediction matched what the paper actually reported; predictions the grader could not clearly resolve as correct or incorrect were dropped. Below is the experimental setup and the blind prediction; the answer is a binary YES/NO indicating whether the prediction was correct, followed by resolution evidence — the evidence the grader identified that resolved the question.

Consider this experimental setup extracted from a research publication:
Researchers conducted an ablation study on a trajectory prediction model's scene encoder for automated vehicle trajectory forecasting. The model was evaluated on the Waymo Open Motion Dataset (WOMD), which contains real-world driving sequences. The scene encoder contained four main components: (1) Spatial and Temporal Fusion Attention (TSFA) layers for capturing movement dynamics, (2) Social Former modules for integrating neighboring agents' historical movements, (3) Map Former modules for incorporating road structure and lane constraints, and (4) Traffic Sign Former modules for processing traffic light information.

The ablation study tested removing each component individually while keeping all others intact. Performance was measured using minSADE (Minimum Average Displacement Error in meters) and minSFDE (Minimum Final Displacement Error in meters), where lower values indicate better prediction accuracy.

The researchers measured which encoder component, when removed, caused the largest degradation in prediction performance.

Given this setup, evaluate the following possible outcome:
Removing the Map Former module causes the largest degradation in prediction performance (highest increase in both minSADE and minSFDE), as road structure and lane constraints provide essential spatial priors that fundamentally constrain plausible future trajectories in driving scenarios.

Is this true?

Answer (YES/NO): YES